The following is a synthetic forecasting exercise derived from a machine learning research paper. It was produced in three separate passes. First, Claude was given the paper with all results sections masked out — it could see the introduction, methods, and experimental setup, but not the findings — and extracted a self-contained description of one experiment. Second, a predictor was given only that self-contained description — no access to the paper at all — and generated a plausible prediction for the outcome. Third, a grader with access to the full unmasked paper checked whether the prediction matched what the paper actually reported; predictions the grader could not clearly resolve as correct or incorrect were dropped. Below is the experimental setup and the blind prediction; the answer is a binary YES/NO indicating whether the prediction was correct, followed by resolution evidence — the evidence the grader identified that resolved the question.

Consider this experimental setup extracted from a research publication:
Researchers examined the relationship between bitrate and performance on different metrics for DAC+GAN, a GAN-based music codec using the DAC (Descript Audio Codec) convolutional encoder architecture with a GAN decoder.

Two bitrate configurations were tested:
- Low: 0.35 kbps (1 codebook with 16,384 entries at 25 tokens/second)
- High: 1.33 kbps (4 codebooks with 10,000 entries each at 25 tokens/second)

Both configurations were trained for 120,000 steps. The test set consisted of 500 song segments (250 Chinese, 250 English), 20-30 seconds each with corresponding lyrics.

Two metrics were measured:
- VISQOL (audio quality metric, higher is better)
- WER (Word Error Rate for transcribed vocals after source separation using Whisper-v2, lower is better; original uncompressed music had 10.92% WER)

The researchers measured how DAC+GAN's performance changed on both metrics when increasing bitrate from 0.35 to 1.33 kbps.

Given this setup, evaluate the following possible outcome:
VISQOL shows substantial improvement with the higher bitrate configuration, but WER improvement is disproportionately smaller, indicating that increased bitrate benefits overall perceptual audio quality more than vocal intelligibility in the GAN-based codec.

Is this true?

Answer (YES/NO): NO